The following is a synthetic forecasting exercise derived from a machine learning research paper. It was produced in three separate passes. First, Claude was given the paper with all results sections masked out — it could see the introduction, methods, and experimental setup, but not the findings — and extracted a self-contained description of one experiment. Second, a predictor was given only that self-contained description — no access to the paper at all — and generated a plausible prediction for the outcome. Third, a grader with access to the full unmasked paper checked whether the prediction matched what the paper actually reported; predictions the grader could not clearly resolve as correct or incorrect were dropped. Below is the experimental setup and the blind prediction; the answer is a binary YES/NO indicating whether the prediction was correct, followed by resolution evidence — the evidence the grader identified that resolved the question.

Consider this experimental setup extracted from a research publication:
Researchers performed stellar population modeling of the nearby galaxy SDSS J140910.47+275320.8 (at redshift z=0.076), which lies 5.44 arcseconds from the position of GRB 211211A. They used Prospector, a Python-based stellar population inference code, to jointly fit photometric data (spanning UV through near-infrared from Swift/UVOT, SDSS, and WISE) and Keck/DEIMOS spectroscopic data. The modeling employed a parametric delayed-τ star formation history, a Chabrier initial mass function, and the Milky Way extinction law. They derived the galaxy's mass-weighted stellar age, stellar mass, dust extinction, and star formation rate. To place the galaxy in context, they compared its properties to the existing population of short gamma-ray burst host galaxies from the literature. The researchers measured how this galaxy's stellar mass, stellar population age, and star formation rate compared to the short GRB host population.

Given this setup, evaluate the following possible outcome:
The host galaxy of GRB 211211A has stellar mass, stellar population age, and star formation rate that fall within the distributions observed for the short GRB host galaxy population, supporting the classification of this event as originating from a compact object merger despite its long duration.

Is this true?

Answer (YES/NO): NO